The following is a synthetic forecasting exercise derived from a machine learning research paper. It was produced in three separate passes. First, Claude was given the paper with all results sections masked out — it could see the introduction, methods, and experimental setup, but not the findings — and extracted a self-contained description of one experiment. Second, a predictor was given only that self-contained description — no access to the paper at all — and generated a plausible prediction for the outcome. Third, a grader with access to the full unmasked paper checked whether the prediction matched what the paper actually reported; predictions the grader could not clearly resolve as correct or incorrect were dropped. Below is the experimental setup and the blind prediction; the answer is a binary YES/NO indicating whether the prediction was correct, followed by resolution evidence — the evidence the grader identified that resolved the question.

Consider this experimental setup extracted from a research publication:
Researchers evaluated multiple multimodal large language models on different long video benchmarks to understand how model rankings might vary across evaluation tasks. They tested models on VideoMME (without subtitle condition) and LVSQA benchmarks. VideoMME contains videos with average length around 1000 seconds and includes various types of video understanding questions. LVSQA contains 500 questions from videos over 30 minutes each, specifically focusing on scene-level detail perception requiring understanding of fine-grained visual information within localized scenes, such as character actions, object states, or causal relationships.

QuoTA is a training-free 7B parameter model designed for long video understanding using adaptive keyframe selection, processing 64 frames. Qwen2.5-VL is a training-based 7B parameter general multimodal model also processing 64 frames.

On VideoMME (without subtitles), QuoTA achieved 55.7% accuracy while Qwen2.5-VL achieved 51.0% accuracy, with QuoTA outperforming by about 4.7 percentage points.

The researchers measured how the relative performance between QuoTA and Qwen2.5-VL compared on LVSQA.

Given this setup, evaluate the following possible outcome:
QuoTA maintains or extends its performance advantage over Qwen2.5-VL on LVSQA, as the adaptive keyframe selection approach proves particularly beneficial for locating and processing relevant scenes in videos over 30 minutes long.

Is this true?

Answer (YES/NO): NO